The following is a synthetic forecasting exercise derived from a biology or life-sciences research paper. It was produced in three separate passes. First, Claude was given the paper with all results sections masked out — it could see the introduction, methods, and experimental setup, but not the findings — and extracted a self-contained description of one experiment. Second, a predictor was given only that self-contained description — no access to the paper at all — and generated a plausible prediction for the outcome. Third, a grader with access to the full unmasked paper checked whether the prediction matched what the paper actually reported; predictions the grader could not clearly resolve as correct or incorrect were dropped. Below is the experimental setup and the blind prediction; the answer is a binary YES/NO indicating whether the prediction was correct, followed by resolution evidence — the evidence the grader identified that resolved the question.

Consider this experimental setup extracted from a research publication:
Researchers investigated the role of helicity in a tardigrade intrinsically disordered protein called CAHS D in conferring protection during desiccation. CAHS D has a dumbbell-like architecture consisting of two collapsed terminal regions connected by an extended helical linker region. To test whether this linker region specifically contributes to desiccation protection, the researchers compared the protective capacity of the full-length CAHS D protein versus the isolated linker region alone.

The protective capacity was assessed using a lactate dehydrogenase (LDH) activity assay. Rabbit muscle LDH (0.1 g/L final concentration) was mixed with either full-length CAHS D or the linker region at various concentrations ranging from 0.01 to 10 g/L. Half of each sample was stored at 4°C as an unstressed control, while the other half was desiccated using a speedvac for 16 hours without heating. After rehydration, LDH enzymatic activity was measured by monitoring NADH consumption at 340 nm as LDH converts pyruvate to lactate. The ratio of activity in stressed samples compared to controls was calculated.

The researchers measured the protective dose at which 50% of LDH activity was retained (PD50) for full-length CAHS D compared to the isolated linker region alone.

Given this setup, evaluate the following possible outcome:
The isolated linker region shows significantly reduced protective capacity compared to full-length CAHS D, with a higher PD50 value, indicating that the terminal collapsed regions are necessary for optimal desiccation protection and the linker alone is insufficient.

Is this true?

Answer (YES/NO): YES